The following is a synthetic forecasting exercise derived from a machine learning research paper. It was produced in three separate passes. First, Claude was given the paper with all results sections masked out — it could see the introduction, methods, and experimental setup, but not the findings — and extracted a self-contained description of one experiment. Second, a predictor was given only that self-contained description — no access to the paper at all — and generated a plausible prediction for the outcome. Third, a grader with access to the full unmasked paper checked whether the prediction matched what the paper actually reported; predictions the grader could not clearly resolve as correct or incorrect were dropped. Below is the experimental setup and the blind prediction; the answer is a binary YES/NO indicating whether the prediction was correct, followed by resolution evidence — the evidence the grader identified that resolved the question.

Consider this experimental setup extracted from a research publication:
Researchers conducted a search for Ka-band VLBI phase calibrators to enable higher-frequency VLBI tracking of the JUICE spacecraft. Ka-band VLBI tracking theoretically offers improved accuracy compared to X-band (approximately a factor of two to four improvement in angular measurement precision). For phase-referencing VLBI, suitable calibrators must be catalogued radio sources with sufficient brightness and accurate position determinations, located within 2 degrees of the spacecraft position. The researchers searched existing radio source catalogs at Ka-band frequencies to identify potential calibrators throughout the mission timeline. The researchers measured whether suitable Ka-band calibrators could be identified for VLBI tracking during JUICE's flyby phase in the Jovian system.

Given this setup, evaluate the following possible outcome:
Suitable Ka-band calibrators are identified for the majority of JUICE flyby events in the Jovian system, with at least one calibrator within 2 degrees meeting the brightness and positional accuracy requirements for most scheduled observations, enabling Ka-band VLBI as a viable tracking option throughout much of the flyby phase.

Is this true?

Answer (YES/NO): NO